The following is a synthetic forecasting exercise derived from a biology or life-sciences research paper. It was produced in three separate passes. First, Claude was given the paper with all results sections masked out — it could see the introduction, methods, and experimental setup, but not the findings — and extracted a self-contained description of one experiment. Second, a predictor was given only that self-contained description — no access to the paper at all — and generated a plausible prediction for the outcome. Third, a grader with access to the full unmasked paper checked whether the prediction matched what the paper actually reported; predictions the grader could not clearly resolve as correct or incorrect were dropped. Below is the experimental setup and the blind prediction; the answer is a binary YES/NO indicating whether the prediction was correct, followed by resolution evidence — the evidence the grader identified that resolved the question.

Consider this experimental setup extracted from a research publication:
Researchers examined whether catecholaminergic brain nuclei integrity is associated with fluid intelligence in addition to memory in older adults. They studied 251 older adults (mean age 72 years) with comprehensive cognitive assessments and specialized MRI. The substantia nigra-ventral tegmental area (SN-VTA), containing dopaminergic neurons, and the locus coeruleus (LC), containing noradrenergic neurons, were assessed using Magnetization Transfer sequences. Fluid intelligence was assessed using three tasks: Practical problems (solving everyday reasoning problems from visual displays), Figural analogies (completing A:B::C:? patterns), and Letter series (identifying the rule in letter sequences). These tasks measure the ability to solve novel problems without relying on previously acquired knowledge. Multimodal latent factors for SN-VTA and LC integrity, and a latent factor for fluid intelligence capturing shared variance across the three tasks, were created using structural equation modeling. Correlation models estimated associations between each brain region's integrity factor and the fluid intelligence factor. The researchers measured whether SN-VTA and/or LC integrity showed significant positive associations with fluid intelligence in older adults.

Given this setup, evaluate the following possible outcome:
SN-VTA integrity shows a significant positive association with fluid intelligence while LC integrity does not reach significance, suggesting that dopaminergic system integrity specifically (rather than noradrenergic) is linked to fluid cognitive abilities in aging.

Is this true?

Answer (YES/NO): NO